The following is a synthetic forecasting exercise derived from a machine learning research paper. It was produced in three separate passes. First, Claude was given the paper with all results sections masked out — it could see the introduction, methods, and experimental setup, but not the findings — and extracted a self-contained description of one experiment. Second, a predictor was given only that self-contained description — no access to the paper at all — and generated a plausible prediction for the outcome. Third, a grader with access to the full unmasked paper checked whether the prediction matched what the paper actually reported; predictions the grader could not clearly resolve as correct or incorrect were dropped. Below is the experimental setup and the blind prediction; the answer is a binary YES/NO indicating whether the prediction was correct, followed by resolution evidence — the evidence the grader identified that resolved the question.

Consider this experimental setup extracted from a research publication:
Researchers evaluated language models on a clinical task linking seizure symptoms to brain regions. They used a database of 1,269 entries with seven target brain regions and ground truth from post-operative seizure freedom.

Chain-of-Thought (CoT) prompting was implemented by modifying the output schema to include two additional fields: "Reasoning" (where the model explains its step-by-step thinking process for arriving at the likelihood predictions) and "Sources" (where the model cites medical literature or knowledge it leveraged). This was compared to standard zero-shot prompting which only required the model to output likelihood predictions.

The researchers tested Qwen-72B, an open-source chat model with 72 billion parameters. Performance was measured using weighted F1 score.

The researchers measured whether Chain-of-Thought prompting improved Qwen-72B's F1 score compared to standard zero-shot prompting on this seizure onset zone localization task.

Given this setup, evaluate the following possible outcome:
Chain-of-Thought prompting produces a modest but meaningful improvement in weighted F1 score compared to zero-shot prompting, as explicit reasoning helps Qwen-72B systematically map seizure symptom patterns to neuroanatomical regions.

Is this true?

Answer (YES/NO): YES